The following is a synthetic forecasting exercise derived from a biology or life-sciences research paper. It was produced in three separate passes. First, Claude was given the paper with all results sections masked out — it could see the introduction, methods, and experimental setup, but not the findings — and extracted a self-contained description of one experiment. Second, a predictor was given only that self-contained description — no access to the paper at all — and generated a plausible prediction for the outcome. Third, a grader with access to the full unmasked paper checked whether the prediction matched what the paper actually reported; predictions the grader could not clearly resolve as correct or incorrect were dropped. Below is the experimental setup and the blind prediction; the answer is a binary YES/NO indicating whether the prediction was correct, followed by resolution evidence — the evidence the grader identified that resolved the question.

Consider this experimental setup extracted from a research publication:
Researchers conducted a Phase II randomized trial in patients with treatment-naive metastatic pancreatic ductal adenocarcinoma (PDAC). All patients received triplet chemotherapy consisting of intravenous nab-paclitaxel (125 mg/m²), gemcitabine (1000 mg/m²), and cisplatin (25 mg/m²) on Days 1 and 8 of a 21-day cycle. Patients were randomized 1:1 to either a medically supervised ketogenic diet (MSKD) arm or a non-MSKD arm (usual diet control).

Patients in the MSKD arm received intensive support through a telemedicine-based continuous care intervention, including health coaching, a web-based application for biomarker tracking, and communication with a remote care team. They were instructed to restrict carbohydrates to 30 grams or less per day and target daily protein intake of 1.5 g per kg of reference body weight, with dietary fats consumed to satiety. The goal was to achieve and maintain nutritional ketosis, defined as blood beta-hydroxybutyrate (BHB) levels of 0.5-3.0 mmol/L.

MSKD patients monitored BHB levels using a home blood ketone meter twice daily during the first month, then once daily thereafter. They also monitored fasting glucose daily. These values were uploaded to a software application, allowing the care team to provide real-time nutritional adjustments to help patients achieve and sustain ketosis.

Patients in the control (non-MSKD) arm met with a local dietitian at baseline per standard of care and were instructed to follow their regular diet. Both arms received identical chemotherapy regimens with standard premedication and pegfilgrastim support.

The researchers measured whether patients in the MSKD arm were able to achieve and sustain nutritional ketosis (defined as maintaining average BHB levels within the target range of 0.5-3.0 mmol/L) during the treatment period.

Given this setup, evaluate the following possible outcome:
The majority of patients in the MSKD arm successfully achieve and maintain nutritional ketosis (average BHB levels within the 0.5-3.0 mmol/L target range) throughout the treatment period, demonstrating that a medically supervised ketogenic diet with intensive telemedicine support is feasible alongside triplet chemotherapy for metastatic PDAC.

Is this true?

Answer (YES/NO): NO